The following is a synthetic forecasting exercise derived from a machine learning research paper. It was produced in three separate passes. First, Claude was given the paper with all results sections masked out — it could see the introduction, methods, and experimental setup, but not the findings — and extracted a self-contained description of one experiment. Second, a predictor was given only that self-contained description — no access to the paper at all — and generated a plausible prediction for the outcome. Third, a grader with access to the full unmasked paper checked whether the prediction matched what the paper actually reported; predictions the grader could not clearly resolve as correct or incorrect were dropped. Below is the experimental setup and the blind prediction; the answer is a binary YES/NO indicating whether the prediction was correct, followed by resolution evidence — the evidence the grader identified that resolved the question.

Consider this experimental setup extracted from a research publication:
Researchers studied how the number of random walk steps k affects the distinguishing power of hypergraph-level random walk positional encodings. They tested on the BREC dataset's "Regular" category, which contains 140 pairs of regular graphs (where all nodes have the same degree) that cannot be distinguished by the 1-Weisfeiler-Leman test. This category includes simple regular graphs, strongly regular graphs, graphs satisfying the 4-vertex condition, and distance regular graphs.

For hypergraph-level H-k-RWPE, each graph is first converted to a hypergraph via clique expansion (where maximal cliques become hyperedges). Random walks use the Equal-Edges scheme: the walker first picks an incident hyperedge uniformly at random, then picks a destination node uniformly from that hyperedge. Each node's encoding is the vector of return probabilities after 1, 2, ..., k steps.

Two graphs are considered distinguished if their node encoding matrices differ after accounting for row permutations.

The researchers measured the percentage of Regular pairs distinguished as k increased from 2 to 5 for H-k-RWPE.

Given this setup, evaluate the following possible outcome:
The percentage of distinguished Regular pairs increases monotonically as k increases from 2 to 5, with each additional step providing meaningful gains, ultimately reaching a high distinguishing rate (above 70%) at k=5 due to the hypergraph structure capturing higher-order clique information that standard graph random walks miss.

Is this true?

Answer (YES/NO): NO